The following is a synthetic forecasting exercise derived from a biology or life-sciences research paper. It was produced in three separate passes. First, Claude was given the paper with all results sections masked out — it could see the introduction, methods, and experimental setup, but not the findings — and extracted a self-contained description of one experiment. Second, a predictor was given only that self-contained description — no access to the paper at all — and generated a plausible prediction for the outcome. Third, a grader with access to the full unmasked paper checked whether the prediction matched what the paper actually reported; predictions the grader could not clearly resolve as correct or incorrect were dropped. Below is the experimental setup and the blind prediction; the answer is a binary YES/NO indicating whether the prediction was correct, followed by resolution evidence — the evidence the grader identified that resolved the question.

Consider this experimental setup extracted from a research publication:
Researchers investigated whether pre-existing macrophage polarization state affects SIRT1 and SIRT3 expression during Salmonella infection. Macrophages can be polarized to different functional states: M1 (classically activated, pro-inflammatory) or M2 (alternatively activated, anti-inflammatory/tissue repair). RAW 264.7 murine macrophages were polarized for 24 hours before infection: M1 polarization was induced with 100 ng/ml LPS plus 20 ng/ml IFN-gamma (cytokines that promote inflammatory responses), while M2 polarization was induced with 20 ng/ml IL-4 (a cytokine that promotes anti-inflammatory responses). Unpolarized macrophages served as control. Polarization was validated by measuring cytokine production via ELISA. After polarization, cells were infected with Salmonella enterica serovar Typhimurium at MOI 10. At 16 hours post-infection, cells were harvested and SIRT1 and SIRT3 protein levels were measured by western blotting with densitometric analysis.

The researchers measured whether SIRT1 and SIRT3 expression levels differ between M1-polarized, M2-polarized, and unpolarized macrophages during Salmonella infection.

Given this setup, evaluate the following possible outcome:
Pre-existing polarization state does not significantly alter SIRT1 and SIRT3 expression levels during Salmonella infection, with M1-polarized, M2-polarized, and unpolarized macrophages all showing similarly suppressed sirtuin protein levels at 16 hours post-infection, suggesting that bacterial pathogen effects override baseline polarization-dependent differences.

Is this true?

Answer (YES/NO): NO